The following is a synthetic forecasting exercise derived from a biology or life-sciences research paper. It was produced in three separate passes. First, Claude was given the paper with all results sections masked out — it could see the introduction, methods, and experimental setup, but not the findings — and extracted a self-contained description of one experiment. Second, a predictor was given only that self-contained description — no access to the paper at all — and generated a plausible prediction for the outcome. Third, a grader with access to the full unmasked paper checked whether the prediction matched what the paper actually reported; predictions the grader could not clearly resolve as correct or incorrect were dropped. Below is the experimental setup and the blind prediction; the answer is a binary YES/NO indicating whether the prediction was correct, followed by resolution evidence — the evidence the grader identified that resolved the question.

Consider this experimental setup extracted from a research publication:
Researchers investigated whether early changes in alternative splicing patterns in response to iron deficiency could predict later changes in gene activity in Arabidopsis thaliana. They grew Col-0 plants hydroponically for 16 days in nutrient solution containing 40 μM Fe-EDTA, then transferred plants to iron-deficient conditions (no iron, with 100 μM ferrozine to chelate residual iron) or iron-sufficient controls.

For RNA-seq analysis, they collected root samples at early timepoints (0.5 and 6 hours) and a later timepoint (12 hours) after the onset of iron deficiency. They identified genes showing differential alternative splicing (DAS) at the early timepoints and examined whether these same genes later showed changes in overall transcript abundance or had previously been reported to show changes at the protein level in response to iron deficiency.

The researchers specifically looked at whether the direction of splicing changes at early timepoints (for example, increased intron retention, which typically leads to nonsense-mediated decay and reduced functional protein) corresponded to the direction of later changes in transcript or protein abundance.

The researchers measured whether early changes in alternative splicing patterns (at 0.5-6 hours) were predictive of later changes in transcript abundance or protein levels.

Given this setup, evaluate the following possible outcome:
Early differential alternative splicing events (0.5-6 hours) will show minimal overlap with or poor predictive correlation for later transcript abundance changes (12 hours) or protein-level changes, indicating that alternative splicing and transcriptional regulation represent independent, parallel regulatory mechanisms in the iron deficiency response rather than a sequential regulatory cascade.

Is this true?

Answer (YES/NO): NO